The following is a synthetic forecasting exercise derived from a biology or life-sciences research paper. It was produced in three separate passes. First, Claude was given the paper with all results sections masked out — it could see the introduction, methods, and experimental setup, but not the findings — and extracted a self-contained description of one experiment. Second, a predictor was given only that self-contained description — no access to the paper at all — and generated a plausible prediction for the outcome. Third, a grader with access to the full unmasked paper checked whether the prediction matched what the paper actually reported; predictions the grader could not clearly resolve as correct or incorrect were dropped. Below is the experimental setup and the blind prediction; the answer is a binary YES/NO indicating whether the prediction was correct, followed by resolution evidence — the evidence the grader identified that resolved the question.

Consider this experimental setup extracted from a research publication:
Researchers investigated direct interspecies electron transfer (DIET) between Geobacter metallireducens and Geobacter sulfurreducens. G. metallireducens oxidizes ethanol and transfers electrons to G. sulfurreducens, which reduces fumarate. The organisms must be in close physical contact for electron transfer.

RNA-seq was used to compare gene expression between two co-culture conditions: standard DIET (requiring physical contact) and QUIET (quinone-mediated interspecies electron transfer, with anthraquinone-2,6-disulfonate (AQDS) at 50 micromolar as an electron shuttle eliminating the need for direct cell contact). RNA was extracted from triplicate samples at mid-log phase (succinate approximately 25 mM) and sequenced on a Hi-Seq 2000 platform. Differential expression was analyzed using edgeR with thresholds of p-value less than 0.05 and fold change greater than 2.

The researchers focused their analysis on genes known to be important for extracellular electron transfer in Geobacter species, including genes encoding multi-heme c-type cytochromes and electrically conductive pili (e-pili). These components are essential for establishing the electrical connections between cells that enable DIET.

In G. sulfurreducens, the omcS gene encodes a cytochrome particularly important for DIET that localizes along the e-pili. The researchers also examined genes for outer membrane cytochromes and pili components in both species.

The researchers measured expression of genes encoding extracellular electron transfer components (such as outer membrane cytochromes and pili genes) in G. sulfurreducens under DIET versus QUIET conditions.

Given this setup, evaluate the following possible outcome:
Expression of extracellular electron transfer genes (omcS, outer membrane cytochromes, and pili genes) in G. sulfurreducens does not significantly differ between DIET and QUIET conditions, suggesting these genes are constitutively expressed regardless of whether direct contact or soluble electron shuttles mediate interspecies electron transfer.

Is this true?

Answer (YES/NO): NO